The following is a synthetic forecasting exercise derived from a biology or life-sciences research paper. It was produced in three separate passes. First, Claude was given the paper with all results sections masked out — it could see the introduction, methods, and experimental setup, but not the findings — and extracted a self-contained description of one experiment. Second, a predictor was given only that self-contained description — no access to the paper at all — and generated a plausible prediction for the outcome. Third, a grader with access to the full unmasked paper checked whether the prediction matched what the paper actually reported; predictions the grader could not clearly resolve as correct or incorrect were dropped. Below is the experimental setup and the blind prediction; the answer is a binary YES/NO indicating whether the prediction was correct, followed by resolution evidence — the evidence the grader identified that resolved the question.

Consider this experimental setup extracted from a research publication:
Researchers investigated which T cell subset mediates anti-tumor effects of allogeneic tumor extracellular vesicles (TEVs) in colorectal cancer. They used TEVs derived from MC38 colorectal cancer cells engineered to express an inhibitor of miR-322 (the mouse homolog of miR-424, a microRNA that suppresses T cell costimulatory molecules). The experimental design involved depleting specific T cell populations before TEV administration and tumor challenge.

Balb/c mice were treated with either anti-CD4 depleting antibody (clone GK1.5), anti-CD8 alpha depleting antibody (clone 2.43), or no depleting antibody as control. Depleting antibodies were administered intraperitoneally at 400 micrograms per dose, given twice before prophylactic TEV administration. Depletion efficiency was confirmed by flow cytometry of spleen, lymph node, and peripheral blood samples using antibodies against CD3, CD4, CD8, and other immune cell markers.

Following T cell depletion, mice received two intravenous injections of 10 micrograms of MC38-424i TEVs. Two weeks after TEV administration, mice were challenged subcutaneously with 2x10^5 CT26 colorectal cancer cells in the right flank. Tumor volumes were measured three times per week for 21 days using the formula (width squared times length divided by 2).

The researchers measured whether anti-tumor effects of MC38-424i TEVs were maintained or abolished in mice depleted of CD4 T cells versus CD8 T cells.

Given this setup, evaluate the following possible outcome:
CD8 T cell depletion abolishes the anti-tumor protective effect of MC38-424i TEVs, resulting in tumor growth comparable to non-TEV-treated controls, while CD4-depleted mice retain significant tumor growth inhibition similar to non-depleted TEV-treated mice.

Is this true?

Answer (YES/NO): NO